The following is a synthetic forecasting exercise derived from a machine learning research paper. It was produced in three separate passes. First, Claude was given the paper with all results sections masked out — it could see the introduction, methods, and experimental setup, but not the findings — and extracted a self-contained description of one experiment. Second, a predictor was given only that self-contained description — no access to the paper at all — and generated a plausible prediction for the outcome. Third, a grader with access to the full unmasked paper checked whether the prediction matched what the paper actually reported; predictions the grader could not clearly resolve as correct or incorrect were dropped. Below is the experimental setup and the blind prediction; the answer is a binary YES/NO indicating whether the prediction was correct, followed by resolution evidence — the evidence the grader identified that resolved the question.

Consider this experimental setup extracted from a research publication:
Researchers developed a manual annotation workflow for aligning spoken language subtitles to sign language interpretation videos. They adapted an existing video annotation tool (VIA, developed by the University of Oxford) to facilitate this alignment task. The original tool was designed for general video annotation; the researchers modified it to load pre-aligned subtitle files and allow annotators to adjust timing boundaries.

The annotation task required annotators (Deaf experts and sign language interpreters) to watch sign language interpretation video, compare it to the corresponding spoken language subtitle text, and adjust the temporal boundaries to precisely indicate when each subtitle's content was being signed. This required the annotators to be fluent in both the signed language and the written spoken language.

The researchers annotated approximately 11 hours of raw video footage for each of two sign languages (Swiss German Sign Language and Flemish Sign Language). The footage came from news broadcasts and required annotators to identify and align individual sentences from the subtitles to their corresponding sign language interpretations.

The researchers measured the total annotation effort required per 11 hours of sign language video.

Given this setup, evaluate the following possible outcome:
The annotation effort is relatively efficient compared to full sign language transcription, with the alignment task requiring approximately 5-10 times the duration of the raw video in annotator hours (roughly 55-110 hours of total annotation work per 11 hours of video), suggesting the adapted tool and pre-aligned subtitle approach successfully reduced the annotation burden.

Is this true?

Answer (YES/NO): NO